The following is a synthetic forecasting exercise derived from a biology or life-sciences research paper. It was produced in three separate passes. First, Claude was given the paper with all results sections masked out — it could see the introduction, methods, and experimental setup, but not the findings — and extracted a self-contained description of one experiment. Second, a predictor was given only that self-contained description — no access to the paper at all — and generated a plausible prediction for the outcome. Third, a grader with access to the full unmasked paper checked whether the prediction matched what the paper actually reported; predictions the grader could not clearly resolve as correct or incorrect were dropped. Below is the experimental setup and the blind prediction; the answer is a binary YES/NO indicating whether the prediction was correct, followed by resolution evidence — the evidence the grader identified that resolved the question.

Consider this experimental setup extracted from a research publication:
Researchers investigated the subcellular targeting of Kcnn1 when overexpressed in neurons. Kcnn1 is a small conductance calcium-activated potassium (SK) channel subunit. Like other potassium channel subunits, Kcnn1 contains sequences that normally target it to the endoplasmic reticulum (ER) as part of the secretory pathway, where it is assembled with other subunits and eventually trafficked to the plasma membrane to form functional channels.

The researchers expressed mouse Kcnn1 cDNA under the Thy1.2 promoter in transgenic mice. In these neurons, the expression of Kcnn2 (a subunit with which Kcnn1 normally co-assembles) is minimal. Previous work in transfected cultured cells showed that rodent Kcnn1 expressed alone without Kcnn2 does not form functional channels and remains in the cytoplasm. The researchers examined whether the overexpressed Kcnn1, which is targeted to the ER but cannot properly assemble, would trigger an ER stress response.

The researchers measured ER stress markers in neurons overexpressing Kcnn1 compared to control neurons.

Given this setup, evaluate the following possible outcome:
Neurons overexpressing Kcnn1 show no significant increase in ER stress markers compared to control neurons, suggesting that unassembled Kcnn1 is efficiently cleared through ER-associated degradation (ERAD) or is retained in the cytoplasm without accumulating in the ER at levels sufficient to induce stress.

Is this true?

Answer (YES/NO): NO